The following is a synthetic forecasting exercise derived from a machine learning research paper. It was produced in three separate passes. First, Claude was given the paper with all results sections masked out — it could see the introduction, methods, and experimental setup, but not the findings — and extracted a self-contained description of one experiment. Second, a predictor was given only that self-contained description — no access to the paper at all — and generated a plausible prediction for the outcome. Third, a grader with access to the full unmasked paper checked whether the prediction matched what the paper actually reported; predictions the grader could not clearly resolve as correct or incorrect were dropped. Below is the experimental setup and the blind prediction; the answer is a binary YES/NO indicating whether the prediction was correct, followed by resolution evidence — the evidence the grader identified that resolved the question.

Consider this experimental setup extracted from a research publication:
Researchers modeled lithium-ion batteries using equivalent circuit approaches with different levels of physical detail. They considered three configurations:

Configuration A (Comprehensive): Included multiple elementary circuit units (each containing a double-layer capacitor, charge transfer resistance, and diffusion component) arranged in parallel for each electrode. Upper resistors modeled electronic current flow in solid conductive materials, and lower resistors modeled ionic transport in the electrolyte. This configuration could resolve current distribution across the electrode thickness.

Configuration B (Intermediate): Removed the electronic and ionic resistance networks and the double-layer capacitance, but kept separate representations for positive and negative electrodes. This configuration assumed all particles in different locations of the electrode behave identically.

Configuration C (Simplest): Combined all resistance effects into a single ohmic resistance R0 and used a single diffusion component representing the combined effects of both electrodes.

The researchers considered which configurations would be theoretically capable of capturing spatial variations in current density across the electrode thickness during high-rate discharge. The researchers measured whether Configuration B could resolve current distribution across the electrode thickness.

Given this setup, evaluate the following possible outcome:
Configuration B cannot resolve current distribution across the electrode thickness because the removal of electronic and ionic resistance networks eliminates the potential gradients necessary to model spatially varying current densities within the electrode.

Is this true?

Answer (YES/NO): YES